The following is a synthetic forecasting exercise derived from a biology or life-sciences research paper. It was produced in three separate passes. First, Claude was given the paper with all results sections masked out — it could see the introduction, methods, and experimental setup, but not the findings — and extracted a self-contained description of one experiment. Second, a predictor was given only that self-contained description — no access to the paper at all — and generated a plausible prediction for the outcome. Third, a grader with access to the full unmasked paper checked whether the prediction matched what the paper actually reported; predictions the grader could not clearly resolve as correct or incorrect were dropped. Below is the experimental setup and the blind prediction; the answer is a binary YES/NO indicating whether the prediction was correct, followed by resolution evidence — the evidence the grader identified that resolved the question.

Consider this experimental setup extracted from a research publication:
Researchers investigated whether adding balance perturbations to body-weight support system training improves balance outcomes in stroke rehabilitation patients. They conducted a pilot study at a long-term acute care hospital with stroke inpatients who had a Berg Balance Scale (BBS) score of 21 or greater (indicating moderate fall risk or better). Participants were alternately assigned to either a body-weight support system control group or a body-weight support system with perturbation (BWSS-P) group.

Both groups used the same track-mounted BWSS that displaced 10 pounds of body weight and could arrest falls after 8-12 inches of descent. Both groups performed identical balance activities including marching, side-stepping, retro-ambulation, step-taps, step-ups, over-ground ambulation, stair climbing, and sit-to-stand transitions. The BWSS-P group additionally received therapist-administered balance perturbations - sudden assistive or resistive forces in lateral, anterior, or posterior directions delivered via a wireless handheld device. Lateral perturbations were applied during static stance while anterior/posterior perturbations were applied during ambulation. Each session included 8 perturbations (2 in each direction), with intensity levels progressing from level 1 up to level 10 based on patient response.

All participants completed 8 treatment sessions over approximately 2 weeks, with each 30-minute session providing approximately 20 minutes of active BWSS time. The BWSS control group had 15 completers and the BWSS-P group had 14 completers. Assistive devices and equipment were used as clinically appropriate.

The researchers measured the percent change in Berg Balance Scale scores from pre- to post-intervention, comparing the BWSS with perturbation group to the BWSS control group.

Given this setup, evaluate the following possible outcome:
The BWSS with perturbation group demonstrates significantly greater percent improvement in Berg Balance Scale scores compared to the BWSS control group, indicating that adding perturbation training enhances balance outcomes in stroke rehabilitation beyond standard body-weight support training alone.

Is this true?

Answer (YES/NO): NO